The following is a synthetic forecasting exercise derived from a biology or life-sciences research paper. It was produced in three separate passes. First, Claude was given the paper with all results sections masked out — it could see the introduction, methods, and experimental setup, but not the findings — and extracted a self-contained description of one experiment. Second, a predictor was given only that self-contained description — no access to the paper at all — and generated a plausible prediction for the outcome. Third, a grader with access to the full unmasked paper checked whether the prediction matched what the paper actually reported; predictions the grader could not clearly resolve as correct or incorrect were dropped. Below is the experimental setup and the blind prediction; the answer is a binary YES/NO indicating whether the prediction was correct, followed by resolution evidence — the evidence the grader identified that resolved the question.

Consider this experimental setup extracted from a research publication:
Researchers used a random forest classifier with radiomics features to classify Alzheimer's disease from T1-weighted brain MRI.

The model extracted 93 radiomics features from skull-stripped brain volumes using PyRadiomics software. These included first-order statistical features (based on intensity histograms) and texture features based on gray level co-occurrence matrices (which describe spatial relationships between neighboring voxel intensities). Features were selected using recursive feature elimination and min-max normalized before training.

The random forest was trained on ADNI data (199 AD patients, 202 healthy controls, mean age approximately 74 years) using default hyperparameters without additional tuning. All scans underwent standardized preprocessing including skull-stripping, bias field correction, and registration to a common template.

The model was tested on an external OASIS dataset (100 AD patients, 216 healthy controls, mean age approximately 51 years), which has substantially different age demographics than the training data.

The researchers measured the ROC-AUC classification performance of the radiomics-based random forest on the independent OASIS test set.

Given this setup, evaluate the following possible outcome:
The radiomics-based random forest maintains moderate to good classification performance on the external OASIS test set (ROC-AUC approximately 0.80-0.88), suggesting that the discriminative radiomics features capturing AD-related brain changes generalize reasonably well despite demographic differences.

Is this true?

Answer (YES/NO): NO